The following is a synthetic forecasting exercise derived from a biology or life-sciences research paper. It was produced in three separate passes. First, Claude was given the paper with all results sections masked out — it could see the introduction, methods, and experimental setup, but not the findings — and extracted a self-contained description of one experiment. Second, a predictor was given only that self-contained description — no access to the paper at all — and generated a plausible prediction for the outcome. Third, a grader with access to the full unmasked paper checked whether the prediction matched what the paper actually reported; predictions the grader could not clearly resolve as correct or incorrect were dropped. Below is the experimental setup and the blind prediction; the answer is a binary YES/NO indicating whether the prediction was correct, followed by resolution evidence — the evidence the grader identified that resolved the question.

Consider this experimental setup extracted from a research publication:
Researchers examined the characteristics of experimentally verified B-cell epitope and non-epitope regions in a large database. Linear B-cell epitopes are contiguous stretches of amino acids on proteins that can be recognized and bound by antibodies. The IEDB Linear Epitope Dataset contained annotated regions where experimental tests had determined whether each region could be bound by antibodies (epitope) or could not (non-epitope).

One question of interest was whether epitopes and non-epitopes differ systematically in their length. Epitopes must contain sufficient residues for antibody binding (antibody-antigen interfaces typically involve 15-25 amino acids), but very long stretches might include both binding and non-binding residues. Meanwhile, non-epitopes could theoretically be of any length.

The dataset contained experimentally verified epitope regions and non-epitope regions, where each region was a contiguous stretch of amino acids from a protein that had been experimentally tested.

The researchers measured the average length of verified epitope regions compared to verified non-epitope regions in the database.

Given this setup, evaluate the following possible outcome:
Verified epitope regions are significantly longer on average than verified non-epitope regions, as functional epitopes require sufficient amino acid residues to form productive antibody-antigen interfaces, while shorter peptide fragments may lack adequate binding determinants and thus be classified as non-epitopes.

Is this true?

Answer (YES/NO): NO